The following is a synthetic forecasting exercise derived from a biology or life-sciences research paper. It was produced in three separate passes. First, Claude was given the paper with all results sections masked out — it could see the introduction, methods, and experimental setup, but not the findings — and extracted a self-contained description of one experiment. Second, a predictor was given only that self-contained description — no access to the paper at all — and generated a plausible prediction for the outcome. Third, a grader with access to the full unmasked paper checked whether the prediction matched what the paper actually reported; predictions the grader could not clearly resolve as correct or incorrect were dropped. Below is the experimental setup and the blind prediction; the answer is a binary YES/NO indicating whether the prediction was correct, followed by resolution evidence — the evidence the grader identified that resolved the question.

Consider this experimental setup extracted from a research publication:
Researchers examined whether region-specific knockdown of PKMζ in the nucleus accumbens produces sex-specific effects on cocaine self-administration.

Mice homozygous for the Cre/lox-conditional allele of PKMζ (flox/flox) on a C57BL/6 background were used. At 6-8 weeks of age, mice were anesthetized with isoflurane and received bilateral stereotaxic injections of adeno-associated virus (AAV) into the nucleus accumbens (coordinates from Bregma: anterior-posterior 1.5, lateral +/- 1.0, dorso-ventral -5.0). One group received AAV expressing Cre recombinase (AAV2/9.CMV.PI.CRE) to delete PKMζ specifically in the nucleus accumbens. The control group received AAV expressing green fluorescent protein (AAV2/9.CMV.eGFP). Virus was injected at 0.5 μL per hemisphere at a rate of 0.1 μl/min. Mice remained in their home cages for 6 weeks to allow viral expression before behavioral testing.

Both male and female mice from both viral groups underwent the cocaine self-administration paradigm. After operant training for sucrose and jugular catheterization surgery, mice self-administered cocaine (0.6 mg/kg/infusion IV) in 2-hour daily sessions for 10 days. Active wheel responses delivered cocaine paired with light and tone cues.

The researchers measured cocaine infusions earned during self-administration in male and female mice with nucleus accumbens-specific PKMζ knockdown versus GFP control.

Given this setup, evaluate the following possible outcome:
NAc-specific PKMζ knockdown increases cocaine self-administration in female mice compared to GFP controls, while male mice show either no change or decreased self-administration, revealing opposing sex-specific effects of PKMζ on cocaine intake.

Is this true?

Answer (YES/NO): NO